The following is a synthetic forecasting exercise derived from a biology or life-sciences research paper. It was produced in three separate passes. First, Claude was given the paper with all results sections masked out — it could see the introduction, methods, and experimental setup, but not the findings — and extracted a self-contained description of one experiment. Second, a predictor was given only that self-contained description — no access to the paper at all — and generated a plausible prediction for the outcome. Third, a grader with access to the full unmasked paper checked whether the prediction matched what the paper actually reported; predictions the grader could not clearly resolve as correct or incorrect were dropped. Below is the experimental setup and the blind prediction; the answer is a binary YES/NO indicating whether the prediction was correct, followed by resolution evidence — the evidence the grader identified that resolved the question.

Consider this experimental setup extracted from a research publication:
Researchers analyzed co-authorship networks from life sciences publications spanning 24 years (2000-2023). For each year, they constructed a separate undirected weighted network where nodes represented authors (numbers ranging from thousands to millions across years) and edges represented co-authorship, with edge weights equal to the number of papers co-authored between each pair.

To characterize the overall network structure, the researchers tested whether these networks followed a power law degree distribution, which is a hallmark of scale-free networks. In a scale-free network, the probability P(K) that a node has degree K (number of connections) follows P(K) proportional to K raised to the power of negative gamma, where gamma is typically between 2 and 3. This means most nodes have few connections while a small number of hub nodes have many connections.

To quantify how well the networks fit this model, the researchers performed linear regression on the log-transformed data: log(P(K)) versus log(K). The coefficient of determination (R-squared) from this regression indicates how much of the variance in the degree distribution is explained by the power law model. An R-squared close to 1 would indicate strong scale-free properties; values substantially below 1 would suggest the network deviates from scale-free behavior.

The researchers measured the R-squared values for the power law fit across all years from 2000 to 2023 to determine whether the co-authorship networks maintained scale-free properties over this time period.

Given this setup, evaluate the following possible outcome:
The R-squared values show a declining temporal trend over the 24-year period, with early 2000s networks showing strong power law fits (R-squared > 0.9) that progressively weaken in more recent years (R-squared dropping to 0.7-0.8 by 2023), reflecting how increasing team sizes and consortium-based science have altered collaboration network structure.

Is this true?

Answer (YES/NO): NO